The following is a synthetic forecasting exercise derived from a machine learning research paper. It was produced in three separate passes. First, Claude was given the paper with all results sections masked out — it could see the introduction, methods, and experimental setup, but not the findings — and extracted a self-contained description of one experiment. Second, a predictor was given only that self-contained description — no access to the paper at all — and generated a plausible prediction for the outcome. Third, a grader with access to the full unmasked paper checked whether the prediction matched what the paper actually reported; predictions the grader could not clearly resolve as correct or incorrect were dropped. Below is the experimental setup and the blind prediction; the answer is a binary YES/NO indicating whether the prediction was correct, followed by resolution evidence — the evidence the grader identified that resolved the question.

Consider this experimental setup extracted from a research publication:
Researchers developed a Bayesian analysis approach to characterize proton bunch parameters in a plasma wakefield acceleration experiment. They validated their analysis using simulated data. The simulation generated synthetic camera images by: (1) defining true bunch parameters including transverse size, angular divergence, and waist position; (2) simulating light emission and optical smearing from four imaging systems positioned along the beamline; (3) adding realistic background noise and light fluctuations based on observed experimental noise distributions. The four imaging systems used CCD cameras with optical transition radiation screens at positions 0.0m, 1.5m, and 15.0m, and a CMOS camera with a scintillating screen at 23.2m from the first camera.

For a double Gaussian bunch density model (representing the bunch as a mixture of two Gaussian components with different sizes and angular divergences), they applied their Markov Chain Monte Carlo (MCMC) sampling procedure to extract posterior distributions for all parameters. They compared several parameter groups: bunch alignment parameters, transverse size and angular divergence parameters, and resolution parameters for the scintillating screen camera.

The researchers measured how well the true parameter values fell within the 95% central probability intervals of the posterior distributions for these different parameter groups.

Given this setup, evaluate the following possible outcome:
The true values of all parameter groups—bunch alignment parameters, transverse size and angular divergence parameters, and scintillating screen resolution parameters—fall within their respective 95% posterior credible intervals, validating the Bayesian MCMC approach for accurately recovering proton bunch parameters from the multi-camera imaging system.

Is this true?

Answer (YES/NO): YES